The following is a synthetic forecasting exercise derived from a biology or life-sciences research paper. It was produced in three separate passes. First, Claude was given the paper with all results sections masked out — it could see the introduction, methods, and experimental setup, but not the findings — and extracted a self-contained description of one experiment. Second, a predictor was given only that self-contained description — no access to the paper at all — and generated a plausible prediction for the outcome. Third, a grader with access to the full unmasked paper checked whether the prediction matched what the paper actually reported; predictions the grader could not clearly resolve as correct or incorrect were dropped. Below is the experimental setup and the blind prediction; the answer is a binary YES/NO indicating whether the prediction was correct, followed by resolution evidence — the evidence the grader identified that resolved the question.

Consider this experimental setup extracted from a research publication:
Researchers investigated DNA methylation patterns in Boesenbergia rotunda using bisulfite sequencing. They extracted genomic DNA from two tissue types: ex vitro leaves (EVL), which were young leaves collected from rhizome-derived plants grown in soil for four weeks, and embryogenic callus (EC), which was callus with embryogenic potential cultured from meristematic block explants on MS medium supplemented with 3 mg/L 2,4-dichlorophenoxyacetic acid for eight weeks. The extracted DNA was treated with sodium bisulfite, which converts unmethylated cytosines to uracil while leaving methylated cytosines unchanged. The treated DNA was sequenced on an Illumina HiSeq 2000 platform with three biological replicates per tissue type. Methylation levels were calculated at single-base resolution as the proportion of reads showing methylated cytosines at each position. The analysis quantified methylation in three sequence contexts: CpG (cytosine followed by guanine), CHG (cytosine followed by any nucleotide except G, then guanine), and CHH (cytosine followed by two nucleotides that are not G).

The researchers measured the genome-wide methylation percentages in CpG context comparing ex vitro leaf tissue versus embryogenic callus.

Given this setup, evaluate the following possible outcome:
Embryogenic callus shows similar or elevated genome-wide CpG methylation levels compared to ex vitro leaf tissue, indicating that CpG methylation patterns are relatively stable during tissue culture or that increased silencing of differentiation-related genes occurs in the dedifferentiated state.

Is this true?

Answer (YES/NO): NO